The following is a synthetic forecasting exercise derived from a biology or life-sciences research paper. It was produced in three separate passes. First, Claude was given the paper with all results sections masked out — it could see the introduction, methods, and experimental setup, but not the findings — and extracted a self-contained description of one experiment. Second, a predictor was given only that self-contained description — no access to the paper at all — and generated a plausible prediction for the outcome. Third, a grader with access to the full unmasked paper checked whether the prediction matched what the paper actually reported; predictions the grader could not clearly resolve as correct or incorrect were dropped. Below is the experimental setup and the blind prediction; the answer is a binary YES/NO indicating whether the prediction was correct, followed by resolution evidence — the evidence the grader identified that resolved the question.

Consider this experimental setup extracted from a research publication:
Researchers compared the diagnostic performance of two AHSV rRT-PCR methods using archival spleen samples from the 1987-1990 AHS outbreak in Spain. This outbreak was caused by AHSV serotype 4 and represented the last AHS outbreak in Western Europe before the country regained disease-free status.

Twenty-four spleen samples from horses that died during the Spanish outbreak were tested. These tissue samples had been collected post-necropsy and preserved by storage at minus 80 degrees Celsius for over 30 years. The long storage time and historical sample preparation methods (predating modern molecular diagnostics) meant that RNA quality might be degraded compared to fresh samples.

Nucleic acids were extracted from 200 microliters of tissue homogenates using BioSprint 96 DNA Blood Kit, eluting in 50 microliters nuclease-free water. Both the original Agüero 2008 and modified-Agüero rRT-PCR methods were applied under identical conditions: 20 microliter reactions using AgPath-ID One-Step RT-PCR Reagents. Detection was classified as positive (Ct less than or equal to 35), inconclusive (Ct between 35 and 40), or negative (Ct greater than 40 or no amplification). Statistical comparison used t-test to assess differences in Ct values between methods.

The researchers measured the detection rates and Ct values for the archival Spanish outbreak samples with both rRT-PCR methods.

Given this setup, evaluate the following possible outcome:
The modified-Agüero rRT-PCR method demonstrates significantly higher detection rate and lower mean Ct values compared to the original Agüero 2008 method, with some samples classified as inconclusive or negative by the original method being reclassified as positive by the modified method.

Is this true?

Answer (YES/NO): NO